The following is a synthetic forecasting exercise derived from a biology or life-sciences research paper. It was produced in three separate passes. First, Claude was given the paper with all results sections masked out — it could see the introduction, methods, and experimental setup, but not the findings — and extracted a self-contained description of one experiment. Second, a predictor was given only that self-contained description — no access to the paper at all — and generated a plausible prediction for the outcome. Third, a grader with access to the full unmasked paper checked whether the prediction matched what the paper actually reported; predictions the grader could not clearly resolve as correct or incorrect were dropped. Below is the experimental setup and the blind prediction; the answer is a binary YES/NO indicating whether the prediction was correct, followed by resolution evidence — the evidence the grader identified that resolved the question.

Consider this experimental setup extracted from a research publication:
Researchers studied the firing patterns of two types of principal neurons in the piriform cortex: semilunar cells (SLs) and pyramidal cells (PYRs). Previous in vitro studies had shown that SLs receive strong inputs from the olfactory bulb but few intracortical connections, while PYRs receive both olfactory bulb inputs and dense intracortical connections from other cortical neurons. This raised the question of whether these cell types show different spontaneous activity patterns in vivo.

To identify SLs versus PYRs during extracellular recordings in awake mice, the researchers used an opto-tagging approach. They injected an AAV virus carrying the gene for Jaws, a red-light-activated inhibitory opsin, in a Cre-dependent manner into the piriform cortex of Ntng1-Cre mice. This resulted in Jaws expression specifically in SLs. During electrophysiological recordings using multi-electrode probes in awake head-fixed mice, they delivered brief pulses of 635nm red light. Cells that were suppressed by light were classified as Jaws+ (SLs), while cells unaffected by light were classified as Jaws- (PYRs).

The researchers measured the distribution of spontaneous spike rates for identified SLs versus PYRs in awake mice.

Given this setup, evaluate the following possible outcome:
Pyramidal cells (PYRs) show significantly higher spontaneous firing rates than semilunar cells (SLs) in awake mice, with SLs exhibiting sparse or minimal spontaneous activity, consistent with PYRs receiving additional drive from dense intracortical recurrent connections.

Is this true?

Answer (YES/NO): NO